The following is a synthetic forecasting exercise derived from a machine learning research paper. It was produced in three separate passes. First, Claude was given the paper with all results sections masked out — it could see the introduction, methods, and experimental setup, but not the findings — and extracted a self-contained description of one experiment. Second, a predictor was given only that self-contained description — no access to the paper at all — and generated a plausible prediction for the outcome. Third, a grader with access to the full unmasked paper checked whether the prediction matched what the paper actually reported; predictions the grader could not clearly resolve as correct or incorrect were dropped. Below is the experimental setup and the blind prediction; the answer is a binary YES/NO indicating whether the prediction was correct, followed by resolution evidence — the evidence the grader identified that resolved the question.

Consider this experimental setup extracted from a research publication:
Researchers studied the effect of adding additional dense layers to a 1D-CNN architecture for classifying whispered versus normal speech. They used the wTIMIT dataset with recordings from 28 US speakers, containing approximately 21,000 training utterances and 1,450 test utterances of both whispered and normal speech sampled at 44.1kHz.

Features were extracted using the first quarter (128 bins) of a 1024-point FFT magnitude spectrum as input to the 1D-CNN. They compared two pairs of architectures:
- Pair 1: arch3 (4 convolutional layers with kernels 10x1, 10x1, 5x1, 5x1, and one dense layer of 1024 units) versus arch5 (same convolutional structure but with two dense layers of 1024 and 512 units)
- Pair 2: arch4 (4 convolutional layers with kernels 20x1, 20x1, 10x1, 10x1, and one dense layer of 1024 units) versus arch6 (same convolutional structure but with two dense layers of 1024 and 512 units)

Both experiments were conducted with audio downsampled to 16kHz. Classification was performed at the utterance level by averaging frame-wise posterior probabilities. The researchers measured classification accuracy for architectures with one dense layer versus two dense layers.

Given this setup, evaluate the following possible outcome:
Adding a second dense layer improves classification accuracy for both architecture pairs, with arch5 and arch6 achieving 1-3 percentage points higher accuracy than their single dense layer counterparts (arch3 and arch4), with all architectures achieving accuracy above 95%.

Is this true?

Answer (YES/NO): NO